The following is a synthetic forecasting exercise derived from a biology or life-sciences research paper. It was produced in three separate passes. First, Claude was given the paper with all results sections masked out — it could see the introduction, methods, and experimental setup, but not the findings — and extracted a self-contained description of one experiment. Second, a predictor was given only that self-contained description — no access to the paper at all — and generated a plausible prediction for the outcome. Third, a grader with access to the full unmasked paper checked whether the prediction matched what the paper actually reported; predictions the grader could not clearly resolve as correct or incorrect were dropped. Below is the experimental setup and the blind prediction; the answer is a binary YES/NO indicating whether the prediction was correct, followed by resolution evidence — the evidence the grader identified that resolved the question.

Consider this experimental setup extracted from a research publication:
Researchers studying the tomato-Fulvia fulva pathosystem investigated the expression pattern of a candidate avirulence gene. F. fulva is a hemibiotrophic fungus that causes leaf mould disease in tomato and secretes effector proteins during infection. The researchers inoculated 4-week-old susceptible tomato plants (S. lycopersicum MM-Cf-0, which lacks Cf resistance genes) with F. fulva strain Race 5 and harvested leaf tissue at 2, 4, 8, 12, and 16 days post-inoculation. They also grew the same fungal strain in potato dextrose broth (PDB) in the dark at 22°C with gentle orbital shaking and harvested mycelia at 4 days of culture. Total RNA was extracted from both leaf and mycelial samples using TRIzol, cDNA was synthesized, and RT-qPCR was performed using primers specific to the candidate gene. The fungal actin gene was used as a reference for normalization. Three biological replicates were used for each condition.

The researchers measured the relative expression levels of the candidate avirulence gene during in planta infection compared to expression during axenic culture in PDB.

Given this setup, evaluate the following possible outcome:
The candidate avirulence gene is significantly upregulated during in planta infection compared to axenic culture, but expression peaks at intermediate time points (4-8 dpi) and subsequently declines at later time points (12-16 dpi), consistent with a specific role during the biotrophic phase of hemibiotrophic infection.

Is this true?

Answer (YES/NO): YES